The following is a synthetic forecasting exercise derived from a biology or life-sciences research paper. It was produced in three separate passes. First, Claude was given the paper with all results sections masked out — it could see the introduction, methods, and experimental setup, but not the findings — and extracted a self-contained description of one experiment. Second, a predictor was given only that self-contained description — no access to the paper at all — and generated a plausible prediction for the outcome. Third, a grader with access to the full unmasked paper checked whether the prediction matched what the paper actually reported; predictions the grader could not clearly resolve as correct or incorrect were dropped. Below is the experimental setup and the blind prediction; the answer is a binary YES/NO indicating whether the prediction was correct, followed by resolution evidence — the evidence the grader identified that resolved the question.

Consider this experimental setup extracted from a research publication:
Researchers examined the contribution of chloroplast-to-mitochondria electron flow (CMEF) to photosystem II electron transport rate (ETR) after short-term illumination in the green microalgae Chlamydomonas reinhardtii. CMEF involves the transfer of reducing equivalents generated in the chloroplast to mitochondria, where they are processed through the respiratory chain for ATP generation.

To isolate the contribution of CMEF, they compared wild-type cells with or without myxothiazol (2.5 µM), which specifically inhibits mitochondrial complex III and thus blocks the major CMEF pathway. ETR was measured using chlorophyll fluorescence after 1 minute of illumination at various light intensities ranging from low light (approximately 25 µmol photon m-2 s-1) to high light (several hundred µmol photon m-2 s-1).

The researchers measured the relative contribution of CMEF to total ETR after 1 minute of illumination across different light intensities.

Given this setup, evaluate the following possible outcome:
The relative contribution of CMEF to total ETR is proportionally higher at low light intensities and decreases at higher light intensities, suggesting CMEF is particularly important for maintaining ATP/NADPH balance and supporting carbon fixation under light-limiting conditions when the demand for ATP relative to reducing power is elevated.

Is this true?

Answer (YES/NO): YES